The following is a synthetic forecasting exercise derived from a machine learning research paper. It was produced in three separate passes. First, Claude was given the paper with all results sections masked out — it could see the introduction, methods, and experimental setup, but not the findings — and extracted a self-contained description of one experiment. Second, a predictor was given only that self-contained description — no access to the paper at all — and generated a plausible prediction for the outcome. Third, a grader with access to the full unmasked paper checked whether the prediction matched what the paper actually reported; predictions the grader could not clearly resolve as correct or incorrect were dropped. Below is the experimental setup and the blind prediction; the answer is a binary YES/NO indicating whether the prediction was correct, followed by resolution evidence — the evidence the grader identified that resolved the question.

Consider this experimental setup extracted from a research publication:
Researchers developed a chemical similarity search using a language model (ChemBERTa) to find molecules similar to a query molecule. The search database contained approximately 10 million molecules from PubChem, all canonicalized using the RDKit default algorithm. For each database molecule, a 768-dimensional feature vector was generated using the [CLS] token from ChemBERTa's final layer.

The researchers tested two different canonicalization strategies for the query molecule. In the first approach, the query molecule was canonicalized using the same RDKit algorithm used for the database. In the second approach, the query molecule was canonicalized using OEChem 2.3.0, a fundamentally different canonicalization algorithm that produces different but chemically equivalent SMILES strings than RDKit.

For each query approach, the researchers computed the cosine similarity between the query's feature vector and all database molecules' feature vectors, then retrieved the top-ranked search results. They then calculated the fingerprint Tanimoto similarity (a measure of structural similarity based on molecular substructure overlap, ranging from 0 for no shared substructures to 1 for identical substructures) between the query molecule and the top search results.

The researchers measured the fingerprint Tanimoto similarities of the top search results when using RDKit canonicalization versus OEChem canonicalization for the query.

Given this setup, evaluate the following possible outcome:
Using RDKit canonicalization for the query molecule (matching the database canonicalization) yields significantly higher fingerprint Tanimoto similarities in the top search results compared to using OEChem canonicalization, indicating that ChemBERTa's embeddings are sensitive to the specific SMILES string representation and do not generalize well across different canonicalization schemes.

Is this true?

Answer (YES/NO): YES